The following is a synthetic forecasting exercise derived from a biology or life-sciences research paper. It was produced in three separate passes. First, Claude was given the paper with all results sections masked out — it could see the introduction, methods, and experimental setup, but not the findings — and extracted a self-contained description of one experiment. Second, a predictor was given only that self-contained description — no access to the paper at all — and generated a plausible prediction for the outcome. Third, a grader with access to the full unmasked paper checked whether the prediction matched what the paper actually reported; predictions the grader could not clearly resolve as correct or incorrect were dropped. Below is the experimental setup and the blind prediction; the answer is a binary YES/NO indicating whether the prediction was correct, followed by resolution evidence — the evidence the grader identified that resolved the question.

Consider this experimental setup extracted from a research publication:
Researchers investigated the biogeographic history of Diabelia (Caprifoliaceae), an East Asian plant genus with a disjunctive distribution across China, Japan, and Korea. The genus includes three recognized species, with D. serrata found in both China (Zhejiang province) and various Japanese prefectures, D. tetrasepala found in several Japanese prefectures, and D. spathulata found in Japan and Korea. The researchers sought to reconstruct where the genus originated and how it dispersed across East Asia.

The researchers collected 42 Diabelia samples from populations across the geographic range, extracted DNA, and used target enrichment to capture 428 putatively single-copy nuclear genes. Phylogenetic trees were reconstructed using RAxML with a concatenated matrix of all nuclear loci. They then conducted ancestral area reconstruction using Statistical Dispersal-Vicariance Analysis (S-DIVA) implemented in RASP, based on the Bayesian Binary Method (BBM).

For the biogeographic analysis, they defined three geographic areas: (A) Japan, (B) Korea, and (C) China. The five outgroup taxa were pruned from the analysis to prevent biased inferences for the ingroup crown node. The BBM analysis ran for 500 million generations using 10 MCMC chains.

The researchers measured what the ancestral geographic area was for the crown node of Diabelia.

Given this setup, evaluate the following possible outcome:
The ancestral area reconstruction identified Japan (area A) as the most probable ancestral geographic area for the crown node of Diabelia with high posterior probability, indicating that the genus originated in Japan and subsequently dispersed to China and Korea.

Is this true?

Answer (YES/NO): YES